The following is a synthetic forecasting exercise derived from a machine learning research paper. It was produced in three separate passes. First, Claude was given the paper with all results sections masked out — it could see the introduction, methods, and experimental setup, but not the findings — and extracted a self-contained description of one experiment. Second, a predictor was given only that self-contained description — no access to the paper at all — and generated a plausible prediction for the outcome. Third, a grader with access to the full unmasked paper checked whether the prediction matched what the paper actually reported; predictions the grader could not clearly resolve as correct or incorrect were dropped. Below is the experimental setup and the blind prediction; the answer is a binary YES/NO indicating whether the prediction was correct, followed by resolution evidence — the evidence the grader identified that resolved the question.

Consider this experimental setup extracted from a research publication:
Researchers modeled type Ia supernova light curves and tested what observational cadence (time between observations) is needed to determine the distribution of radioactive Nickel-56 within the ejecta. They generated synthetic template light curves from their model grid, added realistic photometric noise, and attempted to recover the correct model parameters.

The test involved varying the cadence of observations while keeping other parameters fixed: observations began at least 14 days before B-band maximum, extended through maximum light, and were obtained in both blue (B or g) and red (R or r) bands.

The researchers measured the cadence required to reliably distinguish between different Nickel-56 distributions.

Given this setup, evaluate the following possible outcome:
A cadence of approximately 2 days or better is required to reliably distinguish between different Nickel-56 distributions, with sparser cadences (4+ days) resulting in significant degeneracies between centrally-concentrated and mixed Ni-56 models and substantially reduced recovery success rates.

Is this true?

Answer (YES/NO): NO